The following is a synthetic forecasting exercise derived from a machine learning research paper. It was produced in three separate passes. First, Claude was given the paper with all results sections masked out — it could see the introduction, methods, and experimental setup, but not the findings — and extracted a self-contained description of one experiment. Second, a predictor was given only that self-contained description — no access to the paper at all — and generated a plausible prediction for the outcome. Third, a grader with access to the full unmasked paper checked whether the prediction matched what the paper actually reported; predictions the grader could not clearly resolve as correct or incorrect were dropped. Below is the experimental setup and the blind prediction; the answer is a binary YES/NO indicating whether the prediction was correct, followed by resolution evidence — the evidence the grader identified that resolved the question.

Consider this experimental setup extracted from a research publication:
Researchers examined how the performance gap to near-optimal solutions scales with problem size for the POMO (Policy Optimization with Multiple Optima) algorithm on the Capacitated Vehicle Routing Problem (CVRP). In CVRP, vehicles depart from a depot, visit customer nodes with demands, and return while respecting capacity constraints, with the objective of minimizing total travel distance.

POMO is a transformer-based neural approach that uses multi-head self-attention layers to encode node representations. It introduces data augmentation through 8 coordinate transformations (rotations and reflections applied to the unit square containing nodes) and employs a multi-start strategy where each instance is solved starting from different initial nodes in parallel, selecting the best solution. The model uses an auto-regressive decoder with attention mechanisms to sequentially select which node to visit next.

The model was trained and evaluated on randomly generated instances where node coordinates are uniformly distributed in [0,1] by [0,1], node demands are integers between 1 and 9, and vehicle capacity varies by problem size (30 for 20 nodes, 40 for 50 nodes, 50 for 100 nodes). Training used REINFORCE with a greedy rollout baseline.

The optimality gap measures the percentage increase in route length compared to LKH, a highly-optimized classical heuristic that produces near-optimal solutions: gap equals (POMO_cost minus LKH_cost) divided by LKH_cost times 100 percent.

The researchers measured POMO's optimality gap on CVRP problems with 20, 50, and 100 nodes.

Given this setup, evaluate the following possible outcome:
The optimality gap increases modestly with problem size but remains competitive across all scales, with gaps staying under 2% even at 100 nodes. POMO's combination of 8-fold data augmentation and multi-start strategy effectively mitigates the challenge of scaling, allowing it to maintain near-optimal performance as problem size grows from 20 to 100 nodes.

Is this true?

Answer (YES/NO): NO